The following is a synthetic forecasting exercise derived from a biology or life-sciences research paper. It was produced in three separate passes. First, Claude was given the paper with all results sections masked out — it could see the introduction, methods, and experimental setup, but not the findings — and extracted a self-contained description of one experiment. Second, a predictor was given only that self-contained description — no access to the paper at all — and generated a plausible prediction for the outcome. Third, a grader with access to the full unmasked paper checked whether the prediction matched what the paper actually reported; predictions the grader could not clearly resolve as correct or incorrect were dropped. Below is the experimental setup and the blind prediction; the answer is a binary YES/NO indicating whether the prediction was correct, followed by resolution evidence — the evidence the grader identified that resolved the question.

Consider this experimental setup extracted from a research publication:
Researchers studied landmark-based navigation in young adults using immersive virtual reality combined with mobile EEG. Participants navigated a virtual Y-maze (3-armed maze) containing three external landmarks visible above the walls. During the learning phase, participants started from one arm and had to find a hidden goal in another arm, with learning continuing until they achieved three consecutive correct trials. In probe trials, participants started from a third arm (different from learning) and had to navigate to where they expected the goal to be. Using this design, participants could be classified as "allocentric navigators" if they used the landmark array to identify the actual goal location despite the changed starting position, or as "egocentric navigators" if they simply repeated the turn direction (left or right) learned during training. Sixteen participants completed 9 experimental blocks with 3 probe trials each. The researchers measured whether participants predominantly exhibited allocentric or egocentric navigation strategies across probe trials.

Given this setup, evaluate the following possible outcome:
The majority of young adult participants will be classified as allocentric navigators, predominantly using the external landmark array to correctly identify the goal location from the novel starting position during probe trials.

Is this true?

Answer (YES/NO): YES